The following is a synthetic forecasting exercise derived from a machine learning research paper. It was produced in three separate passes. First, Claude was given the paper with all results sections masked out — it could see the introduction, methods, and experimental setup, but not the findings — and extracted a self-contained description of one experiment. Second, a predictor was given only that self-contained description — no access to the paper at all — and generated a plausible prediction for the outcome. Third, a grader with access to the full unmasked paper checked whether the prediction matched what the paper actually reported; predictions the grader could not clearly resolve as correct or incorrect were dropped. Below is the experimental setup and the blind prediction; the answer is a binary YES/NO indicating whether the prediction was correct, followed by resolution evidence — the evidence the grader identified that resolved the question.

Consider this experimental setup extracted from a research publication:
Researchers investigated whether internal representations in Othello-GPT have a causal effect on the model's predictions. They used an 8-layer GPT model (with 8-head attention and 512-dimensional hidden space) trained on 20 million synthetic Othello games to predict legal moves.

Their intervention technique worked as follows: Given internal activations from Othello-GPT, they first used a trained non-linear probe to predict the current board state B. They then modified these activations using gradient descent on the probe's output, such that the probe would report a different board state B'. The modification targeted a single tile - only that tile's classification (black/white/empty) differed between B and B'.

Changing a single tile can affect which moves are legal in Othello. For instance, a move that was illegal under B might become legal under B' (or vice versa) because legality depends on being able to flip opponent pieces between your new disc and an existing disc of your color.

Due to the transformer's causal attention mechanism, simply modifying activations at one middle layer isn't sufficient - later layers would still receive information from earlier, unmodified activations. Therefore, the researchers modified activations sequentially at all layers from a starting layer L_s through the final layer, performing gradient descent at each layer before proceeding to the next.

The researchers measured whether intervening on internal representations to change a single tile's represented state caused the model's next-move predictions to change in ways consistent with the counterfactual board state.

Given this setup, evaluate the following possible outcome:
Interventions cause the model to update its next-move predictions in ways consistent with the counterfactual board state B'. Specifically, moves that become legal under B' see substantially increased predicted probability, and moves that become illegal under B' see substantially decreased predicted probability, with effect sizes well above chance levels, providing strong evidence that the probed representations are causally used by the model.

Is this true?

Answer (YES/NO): YES